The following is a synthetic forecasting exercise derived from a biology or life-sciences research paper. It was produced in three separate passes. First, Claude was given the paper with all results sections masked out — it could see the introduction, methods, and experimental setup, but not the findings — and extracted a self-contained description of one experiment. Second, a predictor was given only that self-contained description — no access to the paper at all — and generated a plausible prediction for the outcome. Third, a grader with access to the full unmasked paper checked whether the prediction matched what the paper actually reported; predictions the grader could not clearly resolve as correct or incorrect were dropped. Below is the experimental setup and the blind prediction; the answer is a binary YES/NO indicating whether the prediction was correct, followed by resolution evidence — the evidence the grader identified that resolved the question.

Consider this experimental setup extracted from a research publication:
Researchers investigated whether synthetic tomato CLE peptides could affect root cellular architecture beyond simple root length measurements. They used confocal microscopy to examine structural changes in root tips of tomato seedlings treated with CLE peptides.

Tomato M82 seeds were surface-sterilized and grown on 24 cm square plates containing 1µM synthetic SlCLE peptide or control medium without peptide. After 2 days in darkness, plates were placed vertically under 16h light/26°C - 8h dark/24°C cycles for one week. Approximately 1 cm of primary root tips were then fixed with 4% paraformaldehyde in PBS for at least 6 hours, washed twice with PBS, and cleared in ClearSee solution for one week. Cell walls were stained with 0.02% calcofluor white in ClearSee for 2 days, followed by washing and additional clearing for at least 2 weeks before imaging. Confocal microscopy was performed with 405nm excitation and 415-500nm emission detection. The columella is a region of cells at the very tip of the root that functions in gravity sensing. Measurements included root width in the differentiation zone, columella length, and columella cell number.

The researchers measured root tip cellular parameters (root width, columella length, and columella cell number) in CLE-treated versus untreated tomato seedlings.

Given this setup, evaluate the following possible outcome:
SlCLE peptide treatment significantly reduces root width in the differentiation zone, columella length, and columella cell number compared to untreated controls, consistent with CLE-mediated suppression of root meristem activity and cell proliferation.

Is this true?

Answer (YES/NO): YES